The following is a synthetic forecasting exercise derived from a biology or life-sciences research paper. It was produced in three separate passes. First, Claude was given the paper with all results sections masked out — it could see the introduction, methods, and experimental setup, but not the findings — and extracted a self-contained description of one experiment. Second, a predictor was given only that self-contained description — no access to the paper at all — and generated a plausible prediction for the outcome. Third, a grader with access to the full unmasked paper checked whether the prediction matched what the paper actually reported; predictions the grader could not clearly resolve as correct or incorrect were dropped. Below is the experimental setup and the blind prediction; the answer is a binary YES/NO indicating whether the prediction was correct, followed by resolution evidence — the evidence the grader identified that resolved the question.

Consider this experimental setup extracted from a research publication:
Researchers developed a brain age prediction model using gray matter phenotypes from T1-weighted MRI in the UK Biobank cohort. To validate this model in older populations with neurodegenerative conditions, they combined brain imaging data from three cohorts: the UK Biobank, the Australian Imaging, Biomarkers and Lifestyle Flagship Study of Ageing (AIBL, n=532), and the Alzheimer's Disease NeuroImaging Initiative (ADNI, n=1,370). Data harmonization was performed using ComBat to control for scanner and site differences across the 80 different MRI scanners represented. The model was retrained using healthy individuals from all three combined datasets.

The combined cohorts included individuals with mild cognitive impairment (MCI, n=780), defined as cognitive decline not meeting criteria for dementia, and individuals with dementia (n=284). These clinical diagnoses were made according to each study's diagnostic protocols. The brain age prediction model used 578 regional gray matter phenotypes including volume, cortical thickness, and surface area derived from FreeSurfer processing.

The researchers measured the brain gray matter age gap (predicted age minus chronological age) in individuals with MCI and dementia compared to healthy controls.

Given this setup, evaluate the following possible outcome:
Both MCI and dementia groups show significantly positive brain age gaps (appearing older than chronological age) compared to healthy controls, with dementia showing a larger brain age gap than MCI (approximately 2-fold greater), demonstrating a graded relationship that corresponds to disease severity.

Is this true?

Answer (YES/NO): NO